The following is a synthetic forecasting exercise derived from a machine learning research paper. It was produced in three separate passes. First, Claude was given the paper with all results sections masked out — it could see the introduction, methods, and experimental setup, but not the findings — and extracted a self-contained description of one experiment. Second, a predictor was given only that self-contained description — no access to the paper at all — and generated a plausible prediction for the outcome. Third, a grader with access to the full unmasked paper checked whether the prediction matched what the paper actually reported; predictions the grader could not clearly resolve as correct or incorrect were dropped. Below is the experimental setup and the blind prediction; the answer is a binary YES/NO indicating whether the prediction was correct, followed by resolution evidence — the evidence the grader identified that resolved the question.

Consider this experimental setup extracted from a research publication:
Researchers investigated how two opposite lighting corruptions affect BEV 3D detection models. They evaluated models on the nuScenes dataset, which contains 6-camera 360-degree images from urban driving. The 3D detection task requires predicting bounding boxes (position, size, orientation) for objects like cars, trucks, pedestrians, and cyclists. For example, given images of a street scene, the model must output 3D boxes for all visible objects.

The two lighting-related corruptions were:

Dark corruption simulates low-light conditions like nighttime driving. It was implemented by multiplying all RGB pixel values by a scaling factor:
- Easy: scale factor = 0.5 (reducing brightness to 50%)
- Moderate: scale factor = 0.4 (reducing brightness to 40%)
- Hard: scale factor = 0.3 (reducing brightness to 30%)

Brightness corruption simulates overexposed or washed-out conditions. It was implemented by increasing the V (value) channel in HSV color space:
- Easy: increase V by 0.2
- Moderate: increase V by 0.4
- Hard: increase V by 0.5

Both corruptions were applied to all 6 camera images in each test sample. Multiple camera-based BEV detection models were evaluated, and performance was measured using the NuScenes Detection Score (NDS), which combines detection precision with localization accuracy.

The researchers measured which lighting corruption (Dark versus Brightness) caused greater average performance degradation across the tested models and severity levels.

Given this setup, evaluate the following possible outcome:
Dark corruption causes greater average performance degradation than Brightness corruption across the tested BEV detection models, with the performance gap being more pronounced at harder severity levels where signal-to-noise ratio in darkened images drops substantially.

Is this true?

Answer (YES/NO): YES